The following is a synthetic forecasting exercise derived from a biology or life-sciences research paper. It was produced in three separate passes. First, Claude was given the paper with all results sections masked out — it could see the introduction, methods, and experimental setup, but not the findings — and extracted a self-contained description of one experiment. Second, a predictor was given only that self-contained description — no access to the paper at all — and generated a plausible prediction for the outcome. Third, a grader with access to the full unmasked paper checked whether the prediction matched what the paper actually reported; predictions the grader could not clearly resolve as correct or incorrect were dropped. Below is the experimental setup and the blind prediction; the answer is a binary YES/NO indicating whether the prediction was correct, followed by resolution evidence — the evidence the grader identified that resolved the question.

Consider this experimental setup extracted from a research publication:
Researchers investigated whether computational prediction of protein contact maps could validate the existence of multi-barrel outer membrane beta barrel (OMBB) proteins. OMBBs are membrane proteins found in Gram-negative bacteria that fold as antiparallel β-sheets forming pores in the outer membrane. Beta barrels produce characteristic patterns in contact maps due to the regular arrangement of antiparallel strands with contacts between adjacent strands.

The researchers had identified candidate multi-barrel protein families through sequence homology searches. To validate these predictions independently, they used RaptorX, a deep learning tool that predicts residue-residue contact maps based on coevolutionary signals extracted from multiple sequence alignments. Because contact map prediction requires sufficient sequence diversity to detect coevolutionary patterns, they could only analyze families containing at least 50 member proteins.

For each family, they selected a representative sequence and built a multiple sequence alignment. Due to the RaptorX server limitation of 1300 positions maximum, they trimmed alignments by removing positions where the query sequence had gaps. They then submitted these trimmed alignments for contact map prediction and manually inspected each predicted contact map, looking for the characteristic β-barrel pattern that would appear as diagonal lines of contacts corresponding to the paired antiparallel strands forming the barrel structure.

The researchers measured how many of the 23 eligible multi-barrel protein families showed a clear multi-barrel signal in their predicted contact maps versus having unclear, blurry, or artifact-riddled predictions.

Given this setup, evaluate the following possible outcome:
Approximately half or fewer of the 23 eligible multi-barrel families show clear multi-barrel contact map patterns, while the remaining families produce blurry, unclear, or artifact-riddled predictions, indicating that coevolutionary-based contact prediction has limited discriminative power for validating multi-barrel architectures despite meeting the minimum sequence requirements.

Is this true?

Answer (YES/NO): YES